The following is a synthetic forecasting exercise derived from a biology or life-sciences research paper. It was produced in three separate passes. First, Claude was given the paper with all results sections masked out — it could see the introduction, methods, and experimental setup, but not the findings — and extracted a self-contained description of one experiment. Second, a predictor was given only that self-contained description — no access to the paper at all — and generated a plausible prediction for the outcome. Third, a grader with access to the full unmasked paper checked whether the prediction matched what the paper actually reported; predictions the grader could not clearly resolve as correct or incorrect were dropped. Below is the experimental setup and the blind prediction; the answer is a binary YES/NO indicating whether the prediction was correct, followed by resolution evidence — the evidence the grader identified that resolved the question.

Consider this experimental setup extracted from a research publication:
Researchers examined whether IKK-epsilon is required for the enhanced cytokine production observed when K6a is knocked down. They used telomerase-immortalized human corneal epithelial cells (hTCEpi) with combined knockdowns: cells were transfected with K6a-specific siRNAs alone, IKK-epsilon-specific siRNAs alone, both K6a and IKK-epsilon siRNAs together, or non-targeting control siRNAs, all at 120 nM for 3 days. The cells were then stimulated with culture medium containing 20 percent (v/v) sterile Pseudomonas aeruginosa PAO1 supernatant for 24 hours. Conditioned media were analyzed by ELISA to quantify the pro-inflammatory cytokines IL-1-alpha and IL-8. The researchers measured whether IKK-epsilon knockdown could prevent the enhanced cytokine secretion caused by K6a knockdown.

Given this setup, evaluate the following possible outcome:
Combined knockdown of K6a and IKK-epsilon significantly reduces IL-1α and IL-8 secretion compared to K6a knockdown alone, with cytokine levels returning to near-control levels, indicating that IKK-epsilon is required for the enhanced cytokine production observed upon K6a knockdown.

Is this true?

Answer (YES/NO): YES